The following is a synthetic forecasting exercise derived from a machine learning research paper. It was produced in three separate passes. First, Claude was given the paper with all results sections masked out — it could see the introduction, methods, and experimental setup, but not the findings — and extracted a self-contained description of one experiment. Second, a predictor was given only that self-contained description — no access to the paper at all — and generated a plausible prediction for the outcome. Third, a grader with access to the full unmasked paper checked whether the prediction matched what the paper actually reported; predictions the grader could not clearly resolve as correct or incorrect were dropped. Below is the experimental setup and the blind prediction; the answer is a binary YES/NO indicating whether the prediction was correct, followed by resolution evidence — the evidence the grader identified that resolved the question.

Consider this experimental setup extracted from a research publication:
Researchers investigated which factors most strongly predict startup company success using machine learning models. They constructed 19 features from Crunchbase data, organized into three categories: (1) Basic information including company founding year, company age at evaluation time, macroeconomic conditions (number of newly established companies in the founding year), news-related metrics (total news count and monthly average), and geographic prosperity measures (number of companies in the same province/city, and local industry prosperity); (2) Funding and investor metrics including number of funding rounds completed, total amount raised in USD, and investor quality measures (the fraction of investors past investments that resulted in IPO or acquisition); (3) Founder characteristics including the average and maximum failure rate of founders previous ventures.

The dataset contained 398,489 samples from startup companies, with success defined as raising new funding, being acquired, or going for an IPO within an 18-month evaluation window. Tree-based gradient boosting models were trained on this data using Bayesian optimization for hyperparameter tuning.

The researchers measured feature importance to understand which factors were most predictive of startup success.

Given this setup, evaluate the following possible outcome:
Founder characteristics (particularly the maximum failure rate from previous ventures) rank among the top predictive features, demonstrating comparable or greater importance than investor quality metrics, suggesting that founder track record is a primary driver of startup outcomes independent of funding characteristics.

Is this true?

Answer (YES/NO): NO